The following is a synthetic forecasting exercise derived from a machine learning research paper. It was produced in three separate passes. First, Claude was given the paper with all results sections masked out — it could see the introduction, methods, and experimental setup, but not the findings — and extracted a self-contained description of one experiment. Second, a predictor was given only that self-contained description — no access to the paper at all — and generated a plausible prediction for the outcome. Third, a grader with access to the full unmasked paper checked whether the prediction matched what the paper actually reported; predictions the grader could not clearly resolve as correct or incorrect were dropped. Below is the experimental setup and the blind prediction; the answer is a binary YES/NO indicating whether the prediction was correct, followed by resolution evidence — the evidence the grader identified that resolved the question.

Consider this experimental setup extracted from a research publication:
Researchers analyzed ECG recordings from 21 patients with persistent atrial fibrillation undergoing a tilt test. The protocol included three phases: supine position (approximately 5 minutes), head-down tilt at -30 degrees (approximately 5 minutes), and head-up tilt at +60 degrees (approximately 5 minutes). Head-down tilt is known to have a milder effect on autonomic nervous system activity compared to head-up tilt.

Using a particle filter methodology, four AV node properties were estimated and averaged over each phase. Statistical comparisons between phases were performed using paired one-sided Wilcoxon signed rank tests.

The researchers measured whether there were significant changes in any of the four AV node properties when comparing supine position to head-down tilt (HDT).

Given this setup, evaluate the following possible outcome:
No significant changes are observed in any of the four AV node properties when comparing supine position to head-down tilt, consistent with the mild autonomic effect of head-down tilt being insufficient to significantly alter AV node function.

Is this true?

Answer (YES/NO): YES